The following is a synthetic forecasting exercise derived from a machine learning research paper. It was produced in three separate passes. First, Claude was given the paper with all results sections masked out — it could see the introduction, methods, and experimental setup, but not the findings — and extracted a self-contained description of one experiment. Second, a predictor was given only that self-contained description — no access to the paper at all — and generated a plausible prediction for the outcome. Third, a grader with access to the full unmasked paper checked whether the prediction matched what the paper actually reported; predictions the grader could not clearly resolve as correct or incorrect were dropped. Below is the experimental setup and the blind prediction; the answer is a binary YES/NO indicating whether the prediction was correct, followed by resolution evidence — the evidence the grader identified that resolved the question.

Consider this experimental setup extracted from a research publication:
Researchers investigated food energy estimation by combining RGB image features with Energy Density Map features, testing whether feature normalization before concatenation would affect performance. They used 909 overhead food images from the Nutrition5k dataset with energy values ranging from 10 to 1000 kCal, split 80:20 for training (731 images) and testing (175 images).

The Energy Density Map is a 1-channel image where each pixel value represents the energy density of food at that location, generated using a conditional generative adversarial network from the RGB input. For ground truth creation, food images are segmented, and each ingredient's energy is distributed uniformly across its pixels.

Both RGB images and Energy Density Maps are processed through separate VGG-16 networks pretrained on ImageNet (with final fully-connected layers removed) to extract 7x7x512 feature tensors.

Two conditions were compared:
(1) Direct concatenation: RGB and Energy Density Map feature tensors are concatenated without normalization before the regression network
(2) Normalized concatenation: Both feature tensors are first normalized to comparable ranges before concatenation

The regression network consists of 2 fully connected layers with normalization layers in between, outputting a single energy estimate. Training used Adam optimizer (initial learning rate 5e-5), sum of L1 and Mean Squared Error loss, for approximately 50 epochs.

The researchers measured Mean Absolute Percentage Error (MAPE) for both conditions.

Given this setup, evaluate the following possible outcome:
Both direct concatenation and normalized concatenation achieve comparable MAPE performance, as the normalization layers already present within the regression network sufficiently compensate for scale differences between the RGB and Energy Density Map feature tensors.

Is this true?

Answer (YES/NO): NO